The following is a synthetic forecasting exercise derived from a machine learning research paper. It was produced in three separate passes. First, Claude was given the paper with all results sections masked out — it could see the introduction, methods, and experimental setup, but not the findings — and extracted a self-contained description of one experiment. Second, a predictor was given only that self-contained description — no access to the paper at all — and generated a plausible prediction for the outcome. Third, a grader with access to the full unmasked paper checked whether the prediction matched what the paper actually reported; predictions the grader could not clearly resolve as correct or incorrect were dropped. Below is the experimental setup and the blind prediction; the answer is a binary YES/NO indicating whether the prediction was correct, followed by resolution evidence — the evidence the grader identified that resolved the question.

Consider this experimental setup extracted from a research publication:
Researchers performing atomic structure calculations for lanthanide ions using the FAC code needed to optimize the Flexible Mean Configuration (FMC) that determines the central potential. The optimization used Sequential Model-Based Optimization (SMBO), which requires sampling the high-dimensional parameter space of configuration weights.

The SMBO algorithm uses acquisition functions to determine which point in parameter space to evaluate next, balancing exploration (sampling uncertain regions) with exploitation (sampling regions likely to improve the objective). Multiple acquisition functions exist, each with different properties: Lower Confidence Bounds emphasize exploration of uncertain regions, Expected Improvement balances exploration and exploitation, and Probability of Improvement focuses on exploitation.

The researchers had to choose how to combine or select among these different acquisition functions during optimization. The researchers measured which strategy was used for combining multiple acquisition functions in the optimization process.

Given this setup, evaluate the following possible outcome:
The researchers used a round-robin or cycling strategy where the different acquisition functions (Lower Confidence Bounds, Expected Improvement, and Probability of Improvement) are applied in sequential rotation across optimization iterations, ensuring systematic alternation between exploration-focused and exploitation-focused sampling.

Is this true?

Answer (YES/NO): NO